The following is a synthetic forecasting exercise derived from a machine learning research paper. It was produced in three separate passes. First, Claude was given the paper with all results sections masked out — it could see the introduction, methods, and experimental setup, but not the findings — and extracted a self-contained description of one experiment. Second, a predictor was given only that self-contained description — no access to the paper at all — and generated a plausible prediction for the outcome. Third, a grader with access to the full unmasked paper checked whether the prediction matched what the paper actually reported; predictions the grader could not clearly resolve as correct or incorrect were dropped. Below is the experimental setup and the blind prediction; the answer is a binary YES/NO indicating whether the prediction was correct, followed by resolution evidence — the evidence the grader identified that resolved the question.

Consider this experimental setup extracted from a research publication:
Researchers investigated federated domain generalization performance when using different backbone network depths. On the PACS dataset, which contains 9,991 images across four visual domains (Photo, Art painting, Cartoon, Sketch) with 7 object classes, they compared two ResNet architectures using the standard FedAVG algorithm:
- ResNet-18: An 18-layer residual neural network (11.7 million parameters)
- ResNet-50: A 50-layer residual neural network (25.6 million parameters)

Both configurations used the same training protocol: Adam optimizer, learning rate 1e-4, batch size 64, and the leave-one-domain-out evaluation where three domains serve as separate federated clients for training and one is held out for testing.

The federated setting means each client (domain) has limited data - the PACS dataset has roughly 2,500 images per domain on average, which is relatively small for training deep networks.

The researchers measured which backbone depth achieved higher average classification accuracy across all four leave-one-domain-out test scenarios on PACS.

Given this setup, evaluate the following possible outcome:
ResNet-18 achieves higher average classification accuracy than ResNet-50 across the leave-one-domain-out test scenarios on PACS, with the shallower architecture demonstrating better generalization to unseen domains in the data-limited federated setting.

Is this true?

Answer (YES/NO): NO